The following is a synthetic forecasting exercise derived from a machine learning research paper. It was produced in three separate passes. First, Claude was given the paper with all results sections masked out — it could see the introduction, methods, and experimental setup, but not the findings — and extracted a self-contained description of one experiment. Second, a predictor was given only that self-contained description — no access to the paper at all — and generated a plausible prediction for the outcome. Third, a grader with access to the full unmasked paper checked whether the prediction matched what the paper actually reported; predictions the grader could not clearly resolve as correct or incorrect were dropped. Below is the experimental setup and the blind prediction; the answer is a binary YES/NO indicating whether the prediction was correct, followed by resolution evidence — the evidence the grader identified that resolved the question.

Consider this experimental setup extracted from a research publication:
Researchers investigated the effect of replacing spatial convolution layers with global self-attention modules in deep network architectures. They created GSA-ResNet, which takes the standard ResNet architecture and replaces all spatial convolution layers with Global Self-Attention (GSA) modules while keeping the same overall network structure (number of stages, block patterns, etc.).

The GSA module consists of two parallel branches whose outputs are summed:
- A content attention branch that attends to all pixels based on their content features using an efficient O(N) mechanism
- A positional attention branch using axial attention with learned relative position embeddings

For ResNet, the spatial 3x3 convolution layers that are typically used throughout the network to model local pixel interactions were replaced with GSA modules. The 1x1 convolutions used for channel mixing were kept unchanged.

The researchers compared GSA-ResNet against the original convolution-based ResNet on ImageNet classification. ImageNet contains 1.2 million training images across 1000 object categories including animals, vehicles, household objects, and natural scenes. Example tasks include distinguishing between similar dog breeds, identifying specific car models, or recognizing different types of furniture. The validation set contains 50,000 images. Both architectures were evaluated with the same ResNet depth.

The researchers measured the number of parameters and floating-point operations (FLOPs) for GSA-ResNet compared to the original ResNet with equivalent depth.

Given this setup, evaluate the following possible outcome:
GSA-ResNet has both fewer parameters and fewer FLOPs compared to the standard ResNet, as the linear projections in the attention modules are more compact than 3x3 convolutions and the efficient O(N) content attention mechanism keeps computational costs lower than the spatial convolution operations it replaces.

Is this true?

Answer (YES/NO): YES